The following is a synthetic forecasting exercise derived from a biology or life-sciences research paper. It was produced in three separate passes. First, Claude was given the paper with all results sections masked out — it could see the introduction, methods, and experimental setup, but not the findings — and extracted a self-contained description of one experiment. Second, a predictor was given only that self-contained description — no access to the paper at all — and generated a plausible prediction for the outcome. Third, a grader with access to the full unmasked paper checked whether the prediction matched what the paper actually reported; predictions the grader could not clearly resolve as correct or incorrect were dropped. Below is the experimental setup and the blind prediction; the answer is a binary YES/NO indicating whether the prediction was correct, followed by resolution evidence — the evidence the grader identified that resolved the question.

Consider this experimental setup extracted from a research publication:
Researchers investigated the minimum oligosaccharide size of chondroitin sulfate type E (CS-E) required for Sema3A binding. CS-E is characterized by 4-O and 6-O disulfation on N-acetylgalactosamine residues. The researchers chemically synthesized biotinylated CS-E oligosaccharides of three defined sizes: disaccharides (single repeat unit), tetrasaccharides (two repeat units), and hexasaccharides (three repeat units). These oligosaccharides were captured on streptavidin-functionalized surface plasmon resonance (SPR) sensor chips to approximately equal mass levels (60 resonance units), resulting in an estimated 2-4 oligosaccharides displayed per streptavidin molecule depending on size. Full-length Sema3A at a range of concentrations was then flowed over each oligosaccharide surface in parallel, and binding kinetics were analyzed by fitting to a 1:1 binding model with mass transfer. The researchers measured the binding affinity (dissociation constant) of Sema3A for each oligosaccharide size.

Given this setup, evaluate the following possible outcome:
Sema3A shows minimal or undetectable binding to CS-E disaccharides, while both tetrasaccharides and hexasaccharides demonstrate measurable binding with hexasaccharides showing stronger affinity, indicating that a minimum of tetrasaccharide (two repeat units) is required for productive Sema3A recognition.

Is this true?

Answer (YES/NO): NO